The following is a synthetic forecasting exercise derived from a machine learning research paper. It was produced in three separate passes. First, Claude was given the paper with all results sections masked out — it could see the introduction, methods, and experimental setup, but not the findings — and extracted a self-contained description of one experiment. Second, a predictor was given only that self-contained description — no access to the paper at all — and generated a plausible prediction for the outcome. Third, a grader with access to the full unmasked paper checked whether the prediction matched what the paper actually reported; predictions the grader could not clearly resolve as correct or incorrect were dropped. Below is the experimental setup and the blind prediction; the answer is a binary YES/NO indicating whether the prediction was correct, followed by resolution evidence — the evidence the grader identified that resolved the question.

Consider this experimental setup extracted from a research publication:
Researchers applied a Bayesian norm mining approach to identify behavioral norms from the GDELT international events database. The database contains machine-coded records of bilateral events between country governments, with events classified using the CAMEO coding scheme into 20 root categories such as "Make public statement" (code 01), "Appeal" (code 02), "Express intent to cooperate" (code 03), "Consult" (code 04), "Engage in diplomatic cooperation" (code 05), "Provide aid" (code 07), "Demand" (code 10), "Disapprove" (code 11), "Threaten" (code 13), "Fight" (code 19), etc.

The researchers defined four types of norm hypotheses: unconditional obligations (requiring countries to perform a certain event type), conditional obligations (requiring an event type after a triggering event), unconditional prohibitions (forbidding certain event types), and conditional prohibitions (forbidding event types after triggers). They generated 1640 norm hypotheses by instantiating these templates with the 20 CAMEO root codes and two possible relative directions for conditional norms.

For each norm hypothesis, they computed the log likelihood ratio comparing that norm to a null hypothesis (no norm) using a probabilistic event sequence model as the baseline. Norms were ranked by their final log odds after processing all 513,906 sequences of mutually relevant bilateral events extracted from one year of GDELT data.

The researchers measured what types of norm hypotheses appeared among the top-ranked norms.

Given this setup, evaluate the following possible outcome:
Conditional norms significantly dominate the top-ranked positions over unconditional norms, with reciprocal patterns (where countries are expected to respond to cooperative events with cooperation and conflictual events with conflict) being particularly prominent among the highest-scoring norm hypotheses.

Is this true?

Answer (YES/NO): NO